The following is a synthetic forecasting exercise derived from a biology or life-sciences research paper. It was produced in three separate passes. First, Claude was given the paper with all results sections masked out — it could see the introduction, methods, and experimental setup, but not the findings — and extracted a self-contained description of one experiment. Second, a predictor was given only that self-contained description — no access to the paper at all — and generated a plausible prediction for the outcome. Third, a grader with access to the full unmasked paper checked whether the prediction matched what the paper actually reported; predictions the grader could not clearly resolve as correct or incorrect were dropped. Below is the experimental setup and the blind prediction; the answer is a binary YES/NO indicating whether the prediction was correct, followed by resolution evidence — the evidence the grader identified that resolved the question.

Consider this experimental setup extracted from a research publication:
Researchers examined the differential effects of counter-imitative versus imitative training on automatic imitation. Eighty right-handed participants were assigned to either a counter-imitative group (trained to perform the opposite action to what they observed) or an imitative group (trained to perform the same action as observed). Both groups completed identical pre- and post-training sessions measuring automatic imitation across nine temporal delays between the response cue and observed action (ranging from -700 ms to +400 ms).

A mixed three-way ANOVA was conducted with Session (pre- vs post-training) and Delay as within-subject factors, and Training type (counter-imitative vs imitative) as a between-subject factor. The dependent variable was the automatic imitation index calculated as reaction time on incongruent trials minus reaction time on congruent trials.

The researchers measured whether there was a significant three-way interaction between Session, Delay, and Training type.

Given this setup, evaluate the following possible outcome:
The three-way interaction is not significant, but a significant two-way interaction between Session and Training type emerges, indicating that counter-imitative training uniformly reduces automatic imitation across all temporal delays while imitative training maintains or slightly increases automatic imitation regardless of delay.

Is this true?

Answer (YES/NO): NO